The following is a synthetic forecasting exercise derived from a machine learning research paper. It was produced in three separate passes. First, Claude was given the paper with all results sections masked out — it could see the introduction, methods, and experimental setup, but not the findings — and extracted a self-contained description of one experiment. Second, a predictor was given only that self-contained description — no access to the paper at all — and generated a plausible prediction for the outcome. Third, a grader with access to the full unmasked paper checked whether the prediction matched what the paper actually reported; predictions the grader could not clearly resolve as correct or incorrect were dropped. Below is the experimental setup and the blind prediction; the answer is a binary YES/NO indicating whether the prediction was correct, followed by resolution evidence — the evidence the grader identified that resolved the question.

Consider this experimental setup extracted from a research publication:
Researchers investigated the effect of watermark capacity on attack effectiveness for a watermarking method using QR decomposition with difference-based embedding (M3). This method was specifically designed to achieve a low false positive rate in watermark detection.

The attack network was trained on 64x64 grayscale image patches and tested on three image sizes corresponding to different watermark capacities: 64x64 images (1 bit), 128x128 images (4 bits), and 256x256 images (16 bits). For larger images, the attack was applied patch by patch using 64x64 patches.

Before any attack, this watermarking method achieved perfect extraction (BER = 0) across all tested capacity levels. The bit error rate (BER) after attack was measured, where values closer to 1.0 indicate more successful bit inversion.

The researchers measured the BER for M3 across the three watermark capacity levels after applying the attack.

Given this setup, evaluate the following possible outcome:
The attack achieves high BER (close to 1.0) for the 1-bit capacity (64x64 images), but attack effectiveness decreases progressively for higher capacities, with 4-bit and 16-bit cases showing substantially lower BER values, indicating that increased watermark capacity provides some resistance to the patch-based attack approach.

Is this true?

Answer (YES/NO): NO